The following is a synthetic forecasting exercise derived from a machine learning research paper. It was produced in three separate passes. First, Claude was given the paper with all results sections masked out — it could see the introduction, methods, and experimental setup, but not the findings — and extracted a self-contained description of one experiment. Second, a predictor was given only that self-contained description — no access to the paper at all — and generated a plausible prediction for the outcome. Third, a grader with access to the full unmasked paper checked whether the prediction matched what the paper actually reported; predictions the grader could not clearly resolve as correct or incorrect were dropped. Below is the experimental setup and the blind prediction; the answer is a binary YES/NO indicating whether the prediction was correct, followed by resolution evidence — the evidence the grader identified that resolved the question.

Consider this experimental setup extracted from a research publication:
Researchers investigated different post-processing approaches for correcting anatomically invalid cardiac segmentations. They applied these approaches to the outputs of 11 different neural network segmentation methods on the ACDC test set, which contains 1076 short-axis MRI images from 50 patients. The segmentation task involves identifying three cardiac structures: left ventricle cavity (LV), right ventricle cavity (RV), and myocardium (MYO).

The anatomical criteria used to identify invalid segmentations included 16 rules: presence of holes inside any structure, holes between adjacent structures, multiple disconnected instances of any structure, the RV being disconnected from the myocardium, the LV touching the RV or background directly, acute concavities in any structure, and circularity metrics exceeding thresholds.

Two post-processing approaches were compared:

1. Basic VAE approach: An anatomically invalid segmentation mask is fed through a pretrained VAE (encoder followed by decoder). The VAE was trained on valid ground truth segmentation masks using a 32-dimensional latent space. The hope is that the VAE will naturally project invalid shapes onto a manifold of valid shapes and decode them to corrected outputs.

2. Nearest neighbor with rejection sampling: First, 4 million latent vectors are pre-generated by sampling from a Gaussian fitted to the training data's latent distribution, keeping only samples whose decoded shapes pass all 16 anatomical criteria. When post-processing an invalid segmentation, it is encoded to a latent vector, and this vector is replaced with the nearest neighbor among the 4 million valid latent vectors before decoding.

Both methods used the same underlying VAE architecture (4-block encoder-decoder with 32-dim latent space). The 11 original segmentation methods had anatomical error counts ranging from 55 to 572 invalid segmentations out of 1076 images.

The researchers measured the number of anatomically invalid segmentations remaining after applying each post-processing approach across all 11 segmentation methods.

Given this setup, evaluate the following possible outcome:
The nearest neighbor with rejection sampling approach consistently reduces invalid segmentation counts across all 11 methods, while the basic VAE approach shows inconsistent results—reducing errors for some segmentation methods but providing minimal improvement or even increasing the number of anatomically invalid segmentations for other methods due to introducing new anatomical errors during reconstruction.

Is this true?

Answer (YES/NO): NO